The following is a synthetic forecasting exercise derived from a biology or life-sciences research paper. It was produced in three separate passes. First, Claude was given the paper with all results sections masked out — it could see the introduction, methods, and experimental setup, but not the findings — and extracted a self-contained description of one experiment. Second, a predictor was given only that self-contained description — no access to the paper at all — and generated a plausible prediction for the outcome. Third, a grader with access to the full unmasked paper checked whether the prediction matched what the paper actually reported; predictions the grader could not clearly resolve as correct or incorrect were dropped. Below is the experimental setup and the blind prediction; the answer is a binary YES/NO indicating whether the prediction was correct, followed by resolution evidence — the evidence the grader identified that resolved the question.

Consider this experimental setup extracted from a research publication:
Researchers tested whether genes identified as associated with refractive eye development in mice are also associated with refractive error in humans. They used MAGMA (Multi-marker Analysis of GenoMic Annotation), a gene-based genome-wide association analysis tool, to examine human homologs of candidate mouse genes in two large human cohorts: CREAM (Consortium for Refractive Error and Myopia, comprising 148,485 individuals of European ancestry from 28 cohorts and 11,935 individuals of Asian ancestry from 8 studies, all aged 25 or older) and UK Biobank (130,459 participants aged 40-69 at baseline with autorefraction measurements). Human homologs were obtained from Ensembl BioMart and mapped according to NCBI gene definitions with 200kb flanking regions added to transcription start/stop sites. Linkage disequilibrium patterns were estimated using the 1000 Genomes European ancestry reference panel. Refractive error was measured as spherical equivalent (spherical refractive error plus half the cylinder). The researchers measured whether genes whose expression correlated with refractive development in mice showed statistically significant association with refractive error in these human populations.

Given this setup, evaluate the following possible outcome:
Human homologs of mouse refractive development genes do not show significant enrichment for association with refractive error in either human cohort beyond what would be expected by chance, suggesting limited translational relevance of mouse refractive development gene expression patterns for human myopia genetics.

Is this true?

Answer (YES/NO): NO